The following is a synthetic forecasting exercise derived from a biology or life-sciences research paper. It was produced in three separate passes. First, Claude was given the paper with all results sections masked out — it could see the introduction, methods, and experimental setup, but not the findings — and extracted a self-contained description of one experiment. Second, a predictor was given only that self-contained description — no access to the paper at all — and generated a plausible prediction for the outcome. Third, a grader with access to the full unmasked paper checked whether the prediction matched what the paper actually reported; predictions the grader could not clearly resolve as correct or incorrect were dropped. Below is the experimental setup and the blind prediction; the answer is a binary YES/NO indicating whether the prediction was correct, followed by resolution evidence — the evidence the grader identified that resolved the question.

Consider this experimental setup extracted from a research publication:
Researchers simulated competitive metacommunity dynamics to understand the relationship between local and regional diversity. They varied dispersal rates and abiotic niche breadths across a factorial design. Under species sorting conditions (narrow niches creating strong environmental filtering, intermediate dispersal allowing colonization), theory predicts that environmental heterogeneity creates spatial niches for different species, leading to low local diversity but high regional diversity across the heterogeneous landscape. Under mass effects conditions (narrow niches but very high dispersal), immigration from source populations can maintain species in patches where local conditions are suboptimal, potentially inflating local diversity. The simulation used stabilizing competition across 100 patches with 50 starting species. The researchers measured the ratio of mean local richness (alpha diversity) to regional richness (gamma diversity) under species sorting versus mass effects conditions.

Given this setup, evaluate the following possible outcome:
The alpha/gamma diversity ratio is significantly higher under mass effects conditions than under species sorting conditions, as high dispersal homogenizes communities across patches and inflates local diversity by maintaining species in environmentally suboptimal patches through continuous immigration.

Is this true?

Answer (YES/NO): YES